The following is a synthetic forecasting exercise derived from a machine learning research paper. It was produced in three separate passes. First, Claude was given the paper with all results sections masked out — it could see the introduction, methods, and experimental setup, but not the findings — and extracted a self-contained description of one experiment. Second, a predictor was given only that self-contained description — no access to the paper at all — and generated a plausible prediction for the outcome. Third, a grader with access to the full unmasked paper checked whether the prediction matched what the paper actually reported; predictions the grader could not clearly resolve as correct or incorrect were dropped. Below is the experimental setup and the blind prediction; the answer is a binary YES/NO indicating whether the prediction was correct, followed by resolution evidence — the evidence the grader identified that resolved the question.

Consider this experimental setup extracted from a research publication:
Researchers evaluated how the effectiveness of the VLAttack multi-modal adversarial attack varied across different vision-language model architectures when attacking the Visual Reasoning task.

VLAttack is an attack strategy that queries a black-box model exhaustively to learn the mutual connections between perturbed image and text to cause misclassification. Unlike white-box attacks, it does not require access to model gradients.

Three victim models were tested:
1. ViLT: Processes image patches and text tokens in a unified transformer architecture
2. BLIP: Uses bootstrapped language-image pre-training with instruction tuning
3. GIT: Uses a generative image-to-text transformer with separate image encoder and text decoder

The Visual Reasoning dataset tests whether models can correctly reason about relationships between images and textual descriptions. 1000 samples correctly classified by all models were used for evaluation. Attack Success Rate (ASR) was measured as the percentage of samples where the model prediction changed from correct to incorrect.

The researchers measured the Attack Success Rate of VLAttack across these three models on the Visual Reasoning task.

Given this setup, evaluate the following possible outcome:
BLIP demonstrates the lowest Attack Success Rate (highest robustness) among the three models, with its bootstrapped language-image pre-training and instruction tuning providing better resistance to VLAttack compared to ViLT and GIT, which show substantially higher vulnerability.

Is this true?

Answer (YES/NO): NO